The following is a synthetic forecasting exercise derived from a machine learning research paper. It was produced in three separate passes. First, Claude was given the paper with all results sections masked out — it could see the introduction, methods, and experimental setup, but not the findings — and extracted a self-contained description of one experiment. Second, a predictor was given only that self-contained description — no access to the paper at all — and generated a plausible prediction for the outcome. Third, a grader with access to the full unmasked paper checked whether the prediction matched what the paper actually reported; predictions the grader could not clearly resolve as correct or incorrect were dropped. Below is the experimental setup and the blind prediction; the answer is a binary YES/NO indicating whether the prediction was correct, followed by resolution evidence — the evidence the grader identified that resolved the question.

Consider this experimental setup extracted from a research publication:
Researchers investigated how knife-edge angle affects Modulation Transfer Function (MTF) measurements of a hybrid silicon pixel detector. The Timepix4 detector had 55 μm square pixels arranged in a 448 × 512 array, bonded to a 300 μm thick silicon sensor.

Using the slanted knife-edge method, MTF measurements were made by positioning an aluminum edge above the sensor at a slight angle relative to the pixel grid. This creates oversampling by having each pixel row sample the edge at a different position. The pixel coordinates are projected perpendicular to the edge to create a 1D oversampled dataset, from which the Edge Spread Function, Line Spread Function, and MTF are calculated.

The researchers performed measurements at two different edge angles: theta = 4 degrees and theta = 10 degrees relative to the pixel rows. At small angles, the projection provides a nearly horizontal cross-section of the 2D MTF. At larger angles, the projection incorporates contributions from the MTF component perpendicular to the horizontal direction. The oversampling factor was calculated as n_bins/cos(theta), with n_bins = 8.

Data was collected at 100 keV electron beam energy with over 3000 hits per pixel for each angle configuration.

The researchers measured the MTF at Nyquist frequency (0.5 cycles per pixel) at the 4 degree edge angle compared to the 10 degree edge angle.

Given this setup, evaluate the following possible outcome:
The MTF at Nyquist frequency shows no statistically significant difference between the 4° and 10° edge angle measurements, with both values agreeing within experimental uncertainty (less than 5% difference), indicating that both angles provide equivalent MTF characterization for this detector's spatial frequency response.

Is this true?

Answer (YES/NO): NO